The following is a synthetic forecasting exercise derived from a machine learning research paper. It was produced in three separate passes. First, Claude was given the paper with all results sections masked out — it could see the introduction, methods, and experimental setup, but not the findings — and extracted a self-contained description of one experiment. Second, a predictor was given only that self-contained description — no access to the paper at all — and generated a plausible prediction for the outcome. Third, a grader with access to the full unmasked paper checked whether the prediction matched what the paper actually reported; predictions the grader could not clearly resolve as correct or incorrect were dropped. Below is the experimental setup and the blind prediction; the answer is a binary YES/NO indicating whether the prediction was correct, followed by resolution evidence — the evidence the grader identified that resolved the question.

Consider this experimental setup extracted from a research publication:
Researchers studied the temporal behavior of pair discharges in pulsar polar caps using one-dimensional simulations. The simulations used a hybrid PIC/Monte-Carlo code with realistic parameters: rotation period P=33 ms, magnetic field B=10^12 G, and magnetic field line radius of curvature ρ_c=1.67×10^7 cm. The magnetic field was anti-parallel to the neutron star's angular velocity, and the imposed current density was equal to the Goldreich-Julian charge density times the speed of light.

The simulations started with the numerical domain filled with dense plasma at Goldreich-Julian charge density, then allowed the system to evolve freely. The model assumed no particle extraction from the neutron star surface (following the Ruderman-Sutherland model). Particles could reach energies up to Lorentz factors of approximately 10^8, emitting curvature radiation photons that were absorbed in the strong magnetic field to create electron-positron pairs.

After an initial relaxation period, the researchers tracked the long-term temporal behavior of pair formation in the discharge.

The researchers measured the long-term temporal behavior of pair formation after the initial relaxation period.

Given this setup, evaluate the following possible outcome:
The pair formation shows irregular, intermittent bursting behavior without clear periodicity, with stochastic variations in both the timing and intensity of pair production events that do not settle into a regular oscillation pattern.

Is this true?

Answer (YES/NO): NO